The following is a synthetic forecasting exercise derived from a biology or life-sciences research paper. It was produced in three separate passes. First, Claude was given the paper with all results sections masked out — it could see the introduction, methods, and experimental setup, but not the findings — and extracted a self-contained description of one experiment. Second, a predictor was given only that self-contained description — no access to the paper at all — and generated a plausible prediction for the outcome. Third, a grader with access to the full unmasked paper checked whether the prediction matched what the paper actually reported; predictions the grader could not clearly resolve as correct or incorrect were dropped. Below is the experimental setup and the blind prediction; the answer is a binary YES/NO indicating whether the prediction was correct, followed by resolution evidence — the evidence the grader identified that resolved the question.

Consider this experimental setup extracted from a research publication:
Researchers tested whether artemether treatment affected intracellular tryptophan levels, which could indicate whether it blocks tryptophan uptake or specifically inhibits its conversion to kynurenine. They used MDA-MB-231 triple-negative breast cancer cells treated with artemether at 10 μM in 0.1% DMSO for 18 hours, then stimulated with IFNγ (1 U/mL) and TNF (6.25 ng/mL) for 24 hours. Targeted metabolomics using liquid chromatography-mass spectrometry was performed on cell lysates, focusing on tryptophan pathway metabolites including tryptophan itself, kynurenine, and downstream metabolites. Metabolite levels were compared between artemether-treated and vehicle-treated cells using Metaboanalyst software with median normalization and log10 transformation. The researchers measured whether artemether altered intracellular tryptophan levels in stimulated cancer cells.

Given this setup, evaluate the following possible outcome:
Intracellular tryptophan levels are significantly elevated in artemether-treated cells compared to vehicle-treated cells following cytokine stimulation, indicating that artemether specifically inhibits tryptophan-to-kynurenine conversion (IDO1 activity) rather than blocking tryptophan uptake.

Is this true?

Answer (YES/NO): YES